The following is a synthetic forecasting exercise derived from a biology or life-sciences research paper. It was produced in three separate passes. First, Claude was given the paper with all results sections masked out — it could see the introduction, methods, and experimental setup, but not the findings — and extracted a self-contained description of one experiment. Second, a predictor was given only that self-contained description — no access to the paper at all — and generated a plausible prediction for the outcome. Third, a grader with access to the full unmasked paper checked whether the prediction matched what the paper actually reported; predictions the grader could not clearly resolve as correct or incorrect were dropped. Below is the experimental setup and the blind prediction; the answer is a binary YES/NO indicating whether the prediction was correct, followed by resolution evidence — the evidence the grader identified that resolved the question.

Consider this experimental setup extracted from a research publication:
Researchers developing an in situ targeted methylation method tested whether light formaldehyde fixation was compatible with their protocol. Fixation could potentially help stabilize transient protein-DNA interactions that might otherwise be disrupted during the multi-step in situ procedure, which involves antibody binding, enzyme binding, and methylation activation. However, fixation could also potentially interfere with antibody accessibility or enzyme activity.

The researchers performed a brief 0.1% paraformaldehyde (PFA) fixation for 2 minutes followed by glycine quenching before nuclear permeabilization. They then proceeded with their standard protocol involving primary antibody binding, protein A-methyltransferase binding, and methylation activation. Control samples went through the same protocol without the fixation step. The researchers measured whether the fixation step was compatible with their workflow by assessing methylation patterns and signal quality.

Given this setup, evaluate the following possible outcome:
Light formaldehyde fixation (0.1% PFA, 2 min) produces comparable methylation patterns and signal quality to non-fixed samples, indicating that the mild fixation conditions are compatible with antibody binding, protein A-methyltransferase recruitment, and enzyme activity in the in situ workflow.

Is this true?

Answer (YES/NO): YES